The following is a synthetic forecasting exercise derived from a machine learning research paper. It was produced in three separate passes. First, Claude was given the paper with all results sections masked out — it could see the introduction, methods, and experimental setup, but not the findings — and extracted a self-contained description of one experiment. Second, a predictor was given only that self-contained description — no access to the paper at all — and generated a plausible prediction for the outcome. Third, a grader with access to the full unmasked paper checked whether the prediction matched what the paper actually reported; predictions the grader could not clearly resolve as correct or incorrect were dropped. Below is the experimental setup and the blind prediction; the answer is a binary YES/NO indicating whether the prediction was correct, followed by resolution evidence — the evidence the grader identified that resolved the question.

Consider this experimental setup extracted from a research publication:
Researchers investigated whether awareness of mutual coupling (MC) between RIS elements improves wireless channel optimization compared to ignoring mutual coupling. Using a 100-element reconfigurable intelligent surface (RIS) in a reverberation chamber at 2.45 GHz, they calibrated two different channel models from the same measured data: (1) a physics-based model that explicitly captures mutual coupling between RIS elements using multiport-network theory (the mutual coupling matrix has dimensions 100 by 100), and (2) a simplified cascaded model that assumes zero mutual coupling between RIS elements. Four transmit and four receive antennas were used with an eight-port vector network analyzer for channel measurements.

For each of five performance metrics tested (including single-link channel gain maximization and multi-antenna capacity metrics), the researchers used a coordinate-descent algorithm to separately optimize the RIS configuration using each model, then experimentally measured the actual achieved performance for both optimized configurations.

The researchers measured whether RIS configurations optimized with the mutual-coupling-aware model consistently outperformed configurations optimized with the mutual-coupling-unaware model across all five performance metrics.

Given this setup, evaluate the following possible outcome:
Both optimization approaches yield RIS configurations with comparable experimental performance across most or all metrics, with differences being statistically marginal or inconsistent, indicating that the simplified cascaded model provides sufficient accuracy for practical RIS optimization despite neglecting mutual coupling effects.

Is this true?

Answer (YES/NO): NO